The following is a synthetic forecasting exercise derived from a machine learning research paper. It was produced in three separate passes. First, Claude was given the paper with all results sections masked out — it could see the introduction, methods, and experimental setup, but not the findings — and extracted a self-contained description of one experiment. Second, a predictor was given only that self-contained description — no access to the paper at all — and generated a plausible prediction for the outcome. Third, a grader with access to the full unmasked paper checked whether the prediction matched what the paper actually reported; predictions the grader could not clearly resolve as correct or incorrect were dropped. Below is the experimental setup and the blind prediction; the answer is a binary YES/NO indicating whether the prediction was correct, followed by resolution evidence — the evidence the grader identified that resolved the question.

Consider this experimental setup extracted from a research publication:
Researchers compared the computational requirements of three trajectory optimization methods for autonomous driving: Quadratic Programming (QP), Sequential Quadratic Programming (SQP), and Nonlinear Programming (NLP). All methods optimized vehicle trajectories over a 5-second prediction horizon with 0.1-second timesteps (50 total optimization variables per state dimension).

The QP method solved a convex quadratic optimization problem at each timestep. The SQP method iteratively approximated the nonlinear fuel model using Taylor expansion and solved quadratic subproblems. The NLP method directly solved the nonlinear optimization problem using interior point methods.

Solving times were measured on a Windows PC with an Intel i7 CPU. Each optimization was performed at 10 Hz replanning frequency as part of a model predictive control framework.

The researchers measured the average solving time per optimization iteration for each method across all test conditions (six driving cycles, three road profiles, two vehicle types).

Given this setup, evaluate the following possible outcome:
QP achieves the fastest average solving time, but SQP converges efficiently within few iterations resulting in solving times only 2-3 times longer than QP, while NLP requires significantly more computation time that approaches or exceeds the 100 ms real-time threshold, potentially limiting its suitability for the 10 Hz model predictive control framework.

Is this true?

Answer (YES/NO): NO